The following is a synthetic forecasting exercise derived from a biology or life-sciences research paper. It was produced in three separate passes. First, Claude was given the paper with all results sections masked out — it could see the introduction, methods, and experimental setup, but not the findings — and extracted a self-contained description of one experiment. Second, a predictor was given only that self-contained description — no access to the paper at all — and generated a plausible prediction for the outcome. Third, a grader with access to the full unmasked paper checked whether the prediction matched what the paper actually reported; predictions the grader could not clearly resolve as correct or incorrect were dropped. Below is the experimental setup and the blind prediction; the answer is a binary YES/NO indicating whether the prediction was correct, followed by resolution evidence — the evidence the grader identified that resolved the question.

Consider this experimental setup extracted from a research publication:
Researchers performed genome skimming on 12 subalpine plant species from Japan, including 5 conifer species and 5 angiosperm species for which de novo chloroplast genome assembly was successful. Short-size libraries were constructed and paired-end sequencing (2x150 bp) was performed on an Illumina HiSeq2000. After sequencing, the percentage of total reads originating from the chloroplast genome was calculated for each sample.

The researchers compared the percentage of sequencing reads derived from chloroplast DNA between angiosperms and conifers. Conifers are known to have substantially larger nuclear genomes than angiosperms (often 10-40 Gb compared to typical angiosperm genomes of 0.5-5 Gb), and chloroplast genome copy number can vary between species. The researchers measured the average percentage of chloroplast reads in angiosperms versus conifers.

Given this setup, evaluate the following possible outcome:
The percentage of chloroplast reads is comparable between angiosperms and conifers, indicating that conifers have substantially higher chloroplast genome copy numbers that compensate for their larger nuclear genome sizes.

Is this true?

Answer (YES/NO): NO